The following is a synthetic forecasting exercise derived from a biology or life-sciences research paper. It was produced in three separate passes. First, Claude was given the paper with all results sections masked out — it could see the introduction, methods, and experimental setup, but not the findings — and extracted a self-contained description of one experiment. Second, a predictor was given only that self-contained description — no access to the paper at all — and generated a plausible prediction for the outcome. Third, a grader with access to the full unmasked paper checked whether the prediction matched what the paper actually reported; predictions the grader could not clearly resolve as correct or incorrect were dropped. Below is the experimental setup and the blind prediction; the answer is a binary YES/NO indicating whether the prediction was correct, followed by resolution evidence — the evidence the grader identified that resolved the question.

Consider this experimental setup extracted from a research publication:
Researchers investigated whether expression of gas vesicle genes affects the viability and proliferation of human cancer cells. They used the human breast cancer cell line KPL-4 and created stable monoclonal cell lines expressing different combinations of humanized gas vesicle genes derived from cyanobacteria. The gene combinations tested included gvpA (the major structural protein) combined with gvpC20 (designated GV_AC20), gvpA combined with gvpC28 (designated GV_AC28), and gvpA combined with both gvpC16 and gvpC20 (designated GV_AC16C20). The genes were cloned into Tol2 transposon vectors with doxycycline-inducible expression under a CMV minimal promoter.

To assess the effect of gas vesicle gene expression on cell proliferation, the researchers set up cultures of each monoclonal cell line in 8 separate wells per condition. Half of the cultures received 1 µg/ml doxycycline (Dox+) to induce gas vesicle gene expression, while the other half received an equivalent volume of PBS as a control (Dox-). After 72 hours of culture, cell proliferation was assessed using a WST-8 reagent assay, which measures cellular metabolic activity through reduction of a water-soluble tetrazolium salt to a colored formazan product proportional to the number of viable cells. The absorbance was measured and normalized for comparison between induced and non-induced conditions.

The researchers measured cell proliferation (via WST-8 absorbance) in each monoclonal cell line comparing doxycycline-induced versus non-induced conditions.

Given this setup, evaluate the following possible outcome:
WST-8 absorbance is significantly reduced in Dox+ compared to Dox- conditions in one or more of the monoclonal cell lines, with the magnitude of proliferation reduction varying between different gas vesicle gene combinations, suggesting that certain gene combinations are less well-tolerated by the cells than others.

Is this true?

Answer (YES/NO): YES